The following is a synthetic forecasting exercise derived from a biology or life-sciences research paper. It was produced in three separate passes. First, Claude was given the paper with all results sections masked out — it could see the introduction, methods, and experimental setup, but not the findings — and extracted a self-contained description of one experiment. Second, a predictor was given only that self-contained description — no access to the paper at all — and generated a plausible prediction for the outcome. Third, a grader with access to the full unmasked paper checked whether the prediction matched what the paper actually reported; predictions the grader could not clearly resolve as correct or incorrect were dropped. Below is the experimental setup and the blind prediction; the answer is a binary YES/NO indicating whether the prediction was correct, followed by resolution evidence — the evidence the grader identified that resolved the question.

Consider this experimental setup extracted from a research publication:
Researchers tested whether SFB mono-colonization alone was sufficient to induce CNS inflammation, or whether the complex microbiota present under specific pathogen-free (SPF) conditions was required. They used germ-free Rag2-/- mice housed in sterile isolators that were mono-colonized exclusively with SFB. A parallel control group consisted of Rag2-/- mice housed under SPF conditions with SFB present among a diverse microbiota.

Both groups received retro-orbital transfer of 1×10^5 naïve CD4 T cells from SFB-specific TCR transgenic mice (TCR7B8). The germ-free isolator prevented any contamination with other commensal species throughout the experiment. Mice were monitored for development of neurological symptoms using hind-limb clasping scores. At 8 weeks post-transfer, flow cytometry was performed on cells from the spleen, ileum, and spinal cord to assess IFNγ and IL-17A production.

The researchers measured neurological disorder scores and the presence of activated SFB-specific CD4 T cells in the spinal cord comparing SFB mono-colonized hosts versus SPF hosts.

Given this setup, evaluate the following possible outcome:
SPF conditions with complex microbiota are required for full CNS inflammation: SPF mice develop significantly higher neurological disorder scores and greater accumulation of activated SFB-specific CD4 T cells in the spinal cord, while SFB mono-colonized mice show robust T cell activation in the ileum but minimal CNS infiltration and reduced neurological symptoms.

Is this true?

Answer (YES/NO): NO